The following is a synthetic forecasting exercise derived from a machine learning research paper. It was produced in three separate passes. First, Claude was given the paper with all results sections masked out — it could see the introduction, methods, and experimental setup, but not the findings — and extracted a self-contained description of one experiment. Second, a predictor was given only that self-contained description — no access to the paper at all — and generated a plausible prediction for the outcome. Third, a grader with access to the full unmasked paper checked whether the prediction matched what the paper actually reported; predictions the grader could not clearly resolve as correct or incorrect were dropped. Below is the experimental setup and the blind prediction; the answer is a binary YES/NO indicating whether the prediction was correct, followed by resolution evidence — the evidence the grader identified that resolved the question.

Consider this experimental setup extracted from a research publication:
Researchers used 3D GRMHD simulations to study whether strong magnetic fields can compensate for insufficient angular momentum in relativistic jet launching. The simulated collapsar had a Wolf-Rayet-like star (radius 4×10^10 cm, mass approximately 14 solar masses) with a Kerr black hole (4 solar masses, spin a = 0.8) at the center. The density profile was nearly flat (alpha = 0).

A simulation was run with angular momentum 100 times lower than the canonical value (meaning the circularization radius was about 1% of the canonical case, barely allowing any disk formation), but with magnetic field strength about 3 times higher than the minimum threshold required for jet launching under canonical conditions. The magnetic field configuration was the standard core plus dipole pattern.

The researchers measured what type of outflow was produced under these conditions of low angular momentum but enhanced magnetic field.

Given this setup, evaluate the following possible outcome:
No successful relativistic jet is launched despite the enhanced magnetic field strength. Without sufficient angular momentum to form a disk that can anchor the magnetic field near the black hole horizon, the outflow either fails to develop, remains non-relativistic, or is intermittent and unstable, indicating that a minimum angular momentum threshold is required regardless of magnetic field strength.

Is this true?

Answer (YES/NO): YES